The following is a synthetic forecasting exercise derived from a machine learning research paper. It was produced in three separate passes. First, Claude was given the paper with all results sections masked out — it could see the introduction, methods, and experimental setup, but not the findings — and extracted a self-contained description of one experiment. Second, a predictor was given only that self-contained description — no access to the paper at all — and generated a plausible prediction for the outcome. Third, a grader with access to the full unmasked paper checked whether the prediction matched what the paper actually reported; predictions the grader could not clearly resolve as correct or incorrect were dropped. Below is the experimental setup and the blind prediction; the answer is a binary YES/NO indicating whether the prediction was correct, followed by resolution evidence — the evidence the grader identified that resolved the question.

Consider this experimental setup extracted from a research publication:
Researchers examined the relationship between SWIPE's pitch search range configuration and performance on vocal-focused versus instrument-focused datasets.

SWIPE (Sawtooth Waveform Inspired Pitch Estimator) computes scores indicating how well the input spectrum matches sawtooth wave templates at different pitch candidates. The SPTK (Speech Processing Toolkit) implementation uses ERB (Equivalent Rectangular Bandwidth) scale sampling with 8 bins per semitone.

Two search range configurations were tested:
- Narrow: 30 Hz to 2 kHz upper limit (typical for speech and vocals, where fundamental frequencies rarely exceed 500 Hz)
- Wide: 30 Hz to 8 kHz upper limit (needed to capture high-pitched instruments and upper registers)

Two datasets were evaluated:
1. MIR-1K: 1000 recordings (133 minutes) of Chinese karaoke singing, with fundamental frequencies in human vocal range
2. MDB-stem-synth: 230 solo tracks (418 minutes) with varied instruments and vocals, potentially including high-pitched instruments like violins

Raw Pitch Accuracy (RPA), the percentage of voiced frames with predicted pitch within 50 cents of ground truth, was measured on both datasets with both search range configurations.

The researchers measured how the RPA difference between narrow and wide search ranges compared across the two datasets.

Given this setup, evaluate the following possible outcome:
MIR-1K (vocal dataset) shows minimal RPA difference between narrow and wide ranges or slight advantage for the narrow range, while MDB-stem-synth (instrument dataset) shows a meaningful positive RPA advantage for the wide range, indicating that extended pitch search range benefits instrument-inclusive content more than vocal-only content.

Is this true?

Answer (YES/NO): NO